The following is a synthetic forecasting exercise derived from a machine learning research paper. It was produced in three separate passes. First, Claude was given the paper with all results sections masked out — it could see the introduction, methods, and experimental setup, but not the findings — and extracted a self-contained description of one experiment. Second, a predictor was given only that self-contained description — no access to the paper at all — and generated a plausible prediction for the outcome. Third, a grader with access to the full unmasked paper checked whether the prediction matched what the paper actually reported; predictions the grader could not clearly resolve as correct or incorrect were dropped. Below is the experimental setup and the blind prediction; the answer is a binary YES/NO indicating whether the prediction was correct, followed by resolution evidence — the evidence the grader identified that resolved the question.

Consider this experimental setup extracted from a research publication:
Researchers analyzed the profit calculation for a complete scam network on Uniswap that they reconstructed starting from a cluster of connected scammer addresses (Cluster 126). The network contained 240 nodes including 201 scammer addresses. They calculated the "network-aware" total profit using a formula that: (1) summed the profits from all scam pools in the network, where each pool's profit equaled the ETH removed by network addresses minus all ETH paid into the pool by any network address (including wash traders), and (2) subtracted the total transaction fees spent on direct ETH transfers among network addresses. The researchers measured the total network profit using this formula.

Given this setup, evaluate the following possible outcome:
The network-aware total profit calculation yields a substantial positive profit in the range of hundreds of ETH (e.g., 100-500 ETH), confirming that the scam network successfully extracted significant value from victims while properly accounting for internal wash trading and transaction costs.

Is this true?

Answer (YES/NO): NO